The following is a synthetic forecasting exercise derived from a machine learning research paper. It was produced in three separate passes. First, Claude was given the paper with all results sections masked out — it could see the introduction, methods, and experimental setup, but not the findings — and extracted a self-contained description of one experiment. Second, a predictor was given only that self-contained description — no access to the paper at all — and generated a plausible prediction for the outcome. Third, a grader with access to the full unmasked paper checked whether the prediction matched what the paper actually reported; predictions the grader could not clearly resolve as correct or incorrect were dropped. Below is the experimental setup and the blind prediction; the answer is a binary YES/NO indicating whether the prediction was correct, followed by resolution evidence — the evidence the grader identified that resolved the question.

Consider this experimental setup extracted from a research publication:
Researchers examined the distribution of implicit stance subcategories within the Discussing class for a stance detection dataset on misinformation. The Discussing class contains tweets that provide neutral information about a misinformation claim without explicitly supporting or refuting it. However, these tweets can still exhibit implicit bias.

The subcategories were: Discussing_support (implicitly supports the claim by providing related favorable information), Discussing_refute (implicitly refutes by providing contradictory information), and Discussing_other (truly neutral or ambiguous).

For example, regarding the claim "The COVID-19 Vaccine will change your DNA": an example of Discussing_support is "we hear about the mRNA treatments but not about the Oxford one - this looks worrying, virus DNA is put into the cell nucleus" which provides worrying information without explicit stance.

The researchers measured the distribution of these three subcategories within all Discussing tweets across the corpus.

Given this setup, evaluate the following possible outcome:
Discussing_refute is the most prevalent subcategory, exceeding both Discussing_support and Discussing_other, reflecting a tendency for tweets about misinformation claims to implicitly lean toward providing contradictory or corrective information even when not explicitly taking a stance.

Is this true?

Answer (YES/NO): NO